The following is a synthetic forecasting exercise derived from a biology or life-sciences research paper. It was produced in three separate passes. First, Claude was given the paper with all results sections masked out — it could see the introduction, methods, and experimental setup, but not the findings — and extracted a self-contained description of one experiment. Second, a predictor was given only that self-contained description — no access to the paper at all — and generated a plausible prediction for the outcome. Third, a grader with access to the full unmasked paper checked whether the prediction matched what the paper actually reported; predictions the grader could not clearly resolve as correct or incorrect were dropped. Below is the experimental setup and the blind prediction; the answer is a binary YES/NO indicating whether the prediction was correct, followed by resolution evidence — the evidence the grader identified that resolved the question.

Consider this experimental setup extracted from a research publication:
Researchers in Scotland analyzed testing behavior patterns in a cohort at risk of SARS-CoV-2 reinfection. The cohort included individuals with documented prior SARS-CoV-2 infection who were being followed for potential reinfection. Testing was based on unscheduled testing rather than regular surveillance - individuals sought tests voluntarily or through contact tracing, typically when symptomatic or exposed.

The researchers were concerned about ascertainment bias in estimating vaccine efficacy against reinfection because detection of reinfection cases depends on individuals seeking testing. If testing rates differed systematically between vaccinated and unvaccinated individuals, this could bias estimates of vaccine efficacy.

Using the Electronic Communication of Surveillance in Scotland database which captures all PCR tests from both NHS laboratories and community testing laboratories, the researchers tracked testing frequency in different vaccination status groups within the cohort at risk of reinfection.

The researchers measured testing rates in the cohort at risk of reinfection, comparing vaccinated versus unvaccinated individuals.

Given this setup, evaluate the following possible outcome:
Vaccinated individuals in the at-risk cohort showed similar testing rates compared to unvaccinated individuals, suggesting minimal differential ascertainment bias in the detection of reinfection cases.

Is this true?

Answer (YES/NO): NO